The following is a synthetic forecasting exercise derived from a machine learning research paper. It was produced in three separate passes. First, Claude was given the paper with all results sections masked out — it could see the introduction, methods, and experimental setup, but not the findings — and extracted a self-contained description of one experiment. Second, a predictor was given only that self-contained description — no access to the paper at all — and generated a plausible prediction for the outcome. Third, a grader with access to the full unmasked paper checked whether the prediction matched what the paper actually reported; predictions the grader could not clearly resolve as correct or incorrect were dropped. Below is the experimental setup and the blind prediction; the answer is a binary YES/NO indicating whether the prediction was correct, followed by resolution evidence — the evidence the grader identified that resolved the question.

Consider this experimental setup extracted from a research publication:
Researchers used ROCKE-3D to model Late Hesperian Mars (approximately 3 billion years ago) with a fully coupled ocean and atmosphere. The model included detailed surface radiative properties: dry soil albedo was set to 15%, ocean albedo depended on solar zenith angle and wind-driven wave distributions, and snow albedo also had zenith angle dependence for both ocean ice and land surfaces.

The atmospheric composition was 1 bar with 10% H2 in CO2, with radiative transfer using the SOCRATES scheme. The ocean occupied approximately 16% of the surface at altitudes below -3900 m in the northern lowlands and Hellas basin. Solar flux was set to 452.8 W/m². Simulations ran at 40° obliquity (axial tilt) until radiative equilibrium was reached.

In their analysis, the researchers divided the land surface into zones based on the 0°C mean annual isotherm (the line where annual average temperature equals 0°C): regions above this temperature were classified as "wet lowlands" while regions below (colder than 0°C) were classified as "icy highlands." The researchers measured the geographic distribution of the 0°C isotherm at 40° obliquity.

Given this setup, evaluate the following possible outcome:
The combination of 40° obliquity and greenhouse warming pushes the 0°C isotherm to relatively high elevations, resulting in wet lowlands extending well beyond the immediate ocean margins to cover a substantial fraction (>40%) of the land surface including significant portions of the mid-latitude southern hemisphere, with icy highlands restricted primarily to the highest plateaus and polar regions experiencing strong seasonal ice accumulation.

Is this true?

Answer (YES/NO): NO